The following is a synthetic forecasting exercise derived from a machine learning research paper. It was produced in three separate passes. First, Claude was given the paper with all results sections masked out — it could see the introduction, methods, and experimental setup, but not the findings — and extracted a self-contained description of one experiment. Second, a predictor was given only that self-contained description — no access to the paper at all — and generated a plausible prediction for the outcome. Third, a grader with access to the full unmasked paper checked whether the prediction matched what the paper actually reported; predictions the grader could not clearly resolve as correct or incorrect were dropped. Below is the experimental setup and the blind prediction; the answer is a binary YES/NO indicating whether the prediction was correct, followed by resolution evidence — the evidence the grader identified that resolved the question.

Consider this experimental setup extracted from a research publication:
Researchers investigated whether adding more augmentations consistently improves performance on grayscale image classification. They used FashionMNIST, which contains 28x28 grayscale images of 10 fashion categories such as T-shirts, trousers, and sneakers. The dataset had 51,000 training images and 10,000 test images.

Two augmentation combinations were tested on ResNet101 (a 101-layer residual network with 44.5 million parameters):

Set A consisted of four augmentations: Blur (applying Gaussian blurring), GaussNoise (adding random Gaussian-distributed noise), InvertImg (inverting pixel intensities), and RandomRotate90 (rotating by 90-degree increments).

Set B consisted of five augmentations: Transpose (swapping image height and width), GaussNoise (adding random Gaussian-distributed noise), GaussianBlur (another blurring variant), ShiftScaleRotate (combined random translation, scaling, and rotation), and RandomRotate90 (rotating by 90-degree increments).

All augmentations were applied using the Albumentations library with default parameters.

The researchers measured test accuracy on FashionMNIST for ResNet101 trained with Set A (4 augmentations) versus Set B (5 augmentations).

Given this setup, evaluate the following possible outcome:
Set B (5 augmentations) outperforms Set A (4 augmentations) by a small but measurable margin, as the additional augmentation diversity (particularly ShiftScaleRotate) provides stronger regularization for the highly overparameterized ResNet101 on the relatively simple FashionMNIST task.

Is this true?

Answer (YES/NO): NO